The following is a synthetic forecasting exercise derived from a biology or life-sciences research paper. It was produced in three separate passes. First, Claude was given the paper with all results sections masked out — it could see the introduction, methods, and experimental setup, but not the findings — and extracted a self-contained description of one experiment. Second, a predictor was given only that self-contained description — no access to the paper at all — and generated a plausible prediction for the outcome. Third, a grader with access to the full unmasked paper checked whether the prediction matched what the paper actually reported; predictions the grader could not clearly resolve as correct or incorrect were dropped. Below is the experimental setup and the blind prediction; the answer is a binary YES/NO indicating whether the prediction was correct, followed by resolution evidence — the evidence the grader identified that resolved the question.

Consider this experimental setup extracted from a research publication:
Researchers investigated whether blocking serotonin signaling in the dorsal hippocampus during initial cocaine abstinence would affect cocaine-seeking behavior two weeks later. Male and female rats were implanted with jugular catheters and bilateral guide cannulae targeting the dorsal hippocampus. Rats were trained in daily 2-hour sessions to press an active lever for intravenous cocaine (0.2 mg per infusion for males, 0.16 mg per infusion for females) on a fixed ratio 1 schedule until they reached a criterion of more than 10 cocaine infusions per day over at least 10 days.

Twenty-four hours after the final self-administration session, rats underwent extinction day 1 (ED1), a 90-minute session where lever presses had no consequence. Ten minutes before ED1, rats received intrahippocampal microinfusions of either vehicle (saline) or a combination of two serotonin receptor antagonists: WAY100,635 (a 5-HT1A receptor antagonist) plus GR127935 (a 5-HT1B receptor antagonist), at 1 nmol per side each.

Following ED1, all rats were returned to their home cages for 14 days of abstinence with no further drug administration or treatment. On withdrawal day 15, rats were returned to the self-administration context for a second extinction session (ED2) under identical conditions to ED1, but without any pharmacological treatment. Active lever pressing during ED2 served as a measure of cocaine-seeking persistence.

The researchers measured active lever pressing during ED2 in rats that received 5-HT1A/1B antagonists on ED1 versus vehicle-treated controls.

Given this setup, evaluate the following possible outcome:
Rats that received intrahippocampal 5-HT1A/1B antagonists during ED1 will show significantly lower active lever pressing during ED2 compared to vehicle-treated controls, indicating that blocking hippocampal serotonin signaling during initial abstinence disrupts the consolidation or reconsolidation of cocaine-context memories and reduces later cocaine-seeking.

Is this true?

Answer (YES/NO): YES